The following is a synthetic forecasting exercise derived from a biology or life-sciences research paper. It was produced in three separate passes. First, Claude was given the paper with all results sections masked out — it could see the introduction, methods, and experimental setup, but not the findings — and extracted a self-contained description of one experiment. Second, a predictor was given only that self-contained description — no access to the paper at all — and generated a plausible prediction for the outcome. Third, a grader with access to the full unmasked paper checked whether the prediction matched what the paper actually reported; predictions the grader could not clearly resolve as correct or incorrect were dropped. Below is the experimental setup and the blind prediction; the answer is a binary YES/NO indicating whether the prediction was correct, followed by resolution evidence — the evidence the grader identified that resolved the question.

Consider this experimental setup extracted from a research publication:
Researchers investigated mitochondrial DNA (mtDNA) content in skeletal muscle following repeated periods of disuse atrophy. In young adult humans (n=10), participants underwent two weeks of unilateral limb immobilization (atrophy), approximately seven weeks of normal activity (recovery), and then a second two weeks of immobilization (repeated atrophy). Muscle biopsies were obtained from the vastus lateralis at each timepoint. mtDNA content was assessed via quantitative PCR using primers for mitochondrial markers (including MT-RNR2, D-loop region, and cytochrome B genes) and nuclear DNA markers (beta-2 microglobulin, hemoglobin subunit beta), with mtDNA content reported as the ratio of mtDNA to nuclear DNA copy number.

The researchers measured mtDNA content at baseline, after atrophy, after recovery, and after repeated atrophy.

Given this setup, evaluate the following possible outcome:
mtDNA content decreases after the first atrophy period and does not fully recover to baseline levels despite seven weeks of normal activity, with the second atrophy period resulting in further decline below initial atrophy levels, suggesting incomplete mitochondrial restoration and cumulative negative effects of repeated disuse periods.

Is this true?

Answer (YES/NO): NO